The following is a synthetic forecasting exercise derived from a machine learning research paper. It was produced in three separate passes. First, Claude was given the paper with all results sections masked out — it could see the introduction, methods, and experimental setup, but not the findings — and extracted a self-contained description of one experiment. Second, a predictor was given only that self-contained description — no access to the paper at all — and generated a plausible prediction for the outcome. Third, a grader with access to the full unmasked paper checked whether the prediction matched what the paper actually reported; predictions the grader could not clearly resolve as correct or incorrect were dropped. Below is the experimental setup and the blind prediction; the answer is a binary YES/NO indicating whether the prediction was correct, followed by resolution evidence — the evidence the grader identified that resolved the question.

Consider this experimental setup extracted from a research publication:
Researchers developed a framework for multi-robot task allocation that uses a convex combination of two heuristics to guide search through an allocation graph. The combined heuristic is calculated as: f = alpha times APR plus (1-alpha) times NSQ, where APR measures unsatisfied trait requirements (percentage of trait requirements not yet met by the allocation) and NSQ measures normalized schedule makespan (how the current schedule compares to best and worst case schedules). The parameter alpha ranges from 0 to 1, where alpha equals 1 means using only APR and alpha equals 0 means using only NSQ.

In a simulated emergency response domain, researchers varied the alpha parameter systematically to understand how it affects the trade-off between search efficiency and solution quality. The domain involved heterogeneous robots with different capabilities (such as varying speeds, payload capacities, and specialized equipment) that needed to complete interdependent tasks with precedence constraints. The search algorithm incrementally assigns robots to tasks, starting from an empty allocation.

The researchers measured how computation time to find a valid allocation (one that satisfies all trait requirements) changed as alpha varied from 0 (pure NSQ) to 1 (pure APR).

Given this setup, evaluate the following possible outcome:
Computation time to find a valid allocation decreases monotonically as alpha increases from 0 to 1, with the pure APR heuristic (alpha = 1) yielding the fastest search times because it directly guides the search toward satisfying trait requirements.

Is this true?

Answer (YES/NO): NO